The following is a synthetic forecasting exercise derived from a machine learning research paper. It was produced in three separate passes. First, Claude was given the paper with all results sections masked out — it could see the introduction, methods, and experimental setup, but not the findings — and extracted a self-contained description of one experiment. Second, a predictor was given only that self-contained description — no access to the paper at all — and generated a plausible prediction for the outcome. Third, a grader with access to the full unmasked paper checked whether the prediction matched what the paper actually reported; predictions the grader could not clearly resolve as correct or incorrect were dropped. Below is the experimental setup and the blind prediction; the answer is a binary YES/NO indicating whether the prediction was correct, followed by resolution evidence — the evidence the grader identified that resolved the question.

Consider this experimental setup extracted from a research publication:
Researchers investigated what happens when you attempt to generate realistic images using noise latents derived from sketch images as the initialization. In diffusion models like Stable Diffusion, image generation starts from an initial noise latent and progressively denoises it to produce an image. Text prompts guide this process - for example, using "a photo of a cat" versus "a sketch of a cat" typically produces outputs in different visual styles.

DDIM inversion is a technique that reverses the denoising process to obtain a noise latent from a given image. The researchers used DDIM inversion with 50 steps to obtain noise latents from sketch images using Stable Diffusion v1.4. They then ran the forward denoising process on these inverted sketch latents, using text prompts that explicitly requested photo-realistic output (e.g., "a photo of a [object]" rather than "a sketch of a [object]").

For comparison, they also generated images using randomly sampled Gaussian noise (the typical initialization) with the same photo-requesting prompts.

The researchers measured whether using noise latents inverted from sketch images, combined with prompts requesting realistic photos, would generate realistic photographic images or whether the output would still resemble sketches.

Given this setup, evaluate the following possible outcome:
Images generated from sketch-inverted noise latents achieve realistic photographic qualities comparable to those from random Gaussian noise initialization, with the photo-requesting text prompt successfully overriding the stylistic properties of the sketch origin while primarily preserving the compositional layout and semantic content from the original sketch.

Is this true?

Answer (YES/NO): NO